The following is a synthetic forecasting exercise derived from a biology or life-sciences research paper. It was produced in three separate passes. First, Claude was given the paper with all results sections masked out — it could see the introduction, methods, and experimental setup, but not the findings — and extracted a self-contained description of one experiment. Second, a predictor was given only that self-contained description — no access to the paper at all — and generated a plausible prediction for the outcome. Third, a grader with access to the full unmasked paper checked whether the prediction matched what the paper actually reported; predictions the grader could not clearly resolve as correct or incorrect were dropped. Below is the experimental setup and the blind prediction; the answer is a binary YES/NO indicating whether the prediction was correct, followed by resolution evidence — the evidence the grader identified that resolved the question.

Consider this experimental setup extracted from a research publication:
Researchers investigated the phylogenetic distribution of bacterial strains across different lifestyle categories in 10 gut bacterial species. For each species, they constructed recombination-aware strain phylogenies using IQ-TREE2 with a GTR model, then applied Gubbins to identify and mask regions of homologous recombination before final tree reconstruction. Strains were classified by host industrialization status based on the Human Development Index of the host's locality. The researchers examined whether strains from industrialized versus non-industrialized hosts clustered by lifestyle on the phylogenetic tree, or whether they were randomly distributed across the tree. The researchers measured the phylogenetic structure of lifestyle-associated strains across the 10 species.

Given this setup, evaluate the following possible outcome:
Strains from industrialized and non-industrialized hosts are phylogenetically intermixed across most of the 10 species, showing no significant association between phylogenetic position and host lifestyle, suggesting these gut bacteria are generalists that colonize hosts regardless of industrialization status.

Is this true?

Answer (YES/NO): YES